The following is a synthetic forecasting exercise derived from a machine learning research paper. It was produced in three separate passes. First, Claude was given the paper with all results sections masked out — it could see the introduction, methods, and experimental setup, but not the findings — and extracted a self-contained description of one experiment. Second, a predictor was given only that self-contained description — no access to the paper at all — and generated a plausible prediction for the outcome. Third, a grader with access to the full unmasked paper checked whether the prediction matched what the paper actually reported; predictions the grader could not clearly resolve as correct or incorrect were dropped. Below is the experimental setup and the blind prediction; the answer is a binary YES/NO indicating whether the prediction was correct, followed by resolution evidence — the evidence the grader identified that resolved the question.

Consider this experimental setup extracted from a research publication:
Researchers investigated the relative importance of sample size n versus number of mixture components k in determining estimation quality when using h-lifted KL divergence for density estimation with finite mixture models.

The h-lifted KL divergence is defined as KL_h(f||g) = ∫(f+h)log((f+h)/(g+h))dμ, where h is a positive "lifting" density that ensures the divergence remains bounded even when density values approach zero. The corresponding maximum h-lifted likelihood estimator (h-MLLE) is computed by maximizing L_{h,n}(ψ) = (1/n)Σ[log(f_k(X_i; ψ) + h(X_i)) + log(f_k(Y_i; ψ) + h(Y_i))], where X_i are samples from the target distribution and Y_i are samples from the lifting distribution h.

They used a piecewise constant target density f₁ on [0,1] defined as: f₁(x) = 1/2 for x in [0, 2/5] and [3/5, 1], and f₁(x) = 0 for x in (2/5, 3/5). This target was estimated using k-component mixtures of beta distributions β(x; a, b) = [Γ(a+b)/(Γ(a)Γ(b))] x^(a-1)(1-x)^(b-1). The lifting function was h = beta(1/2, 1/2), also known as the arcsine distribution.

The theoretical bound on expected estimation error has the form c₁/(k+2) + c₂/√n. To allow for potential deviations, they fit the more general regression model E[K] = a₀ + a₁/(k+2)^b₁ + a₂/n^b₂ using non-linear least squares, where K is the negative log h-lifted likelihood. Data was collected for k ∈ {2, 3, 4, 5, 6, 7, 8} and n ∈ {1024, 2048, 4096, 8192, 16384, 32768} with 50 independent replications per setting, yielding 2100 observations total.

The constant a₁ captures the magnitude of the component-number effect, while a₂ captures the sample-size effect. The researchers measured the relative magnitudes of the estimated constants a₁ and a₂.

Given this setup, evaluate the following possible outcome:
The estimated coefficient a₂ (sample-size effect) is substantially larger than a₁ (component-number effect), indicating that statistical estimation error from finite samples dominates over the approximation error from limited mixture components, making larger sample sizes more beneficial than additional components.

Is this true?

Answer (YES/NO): NO